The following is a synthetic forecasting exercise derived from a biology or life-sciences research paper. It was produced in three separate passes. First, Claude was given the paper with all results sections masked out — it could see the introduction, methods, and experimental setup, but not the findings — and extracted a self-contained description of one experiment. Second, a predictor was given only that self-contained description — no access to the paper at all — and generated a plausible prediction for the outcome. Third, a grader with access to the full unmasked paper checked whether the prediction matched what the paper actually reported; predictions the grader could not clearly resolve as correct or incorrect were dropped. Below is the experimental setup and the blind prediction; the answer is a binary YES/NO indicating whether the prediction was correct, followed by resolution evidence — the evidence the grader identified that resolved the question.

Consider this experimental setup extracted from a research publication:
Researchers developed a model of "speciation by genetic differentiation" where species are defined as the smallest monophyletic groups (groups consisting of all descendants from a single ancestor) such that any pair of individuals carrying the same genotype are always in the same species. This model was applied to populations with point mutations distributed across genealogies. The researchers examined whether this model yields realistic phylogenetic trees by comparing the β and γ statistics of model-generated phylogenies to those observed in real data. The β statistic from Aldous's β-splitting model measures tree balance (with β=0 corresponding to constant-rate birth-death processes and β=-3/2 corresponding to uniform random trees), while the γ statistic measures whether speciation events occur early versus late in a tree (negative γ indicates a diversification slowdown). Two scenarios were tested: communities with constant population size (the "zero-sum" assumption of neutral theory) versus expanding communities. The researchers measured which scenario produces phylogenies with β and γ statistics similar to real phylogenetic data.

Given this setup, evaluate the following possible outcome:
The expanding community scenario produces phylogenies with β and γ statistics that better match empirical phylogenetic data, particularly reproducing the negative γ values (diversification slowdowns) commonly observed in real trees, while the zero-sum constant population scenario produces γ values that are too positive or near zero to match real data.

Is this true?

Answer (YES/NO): NO